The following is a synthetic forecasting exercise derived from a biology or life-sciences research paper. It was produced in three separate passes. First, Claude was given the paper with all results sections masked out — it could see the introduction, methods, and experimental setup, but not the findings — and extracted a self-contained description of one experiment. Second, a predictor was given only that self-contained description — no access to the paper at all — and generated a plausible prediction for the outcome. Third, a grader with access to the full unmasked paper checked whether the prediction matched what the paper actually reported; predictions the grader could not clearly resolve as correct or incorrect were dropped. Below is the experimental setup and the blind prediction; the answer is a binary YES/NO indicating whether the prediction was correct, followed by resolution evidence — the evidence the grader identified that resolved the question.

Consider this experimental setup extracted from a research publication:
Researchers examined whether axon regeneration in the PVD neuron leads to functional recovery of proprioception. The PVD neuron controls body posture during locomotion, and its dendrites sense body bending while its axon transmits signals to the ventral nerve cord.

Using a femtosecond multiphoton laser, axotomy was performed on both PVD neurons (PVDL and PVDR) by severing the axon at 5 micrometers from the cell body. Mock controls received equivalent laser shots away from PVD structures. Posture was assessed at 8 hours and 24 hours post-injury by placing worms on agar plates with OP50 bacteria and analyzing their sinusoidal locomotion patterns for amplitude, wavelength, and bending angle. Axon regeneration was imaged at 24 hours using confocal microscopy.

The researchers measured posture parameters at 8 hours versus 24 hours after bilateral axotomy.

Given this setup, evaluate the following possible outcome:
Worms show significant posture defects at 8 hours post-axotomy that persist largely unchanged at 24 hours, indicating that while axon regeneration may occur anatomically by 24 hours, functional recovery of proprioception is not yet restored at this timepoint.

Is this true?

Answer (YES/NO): NO